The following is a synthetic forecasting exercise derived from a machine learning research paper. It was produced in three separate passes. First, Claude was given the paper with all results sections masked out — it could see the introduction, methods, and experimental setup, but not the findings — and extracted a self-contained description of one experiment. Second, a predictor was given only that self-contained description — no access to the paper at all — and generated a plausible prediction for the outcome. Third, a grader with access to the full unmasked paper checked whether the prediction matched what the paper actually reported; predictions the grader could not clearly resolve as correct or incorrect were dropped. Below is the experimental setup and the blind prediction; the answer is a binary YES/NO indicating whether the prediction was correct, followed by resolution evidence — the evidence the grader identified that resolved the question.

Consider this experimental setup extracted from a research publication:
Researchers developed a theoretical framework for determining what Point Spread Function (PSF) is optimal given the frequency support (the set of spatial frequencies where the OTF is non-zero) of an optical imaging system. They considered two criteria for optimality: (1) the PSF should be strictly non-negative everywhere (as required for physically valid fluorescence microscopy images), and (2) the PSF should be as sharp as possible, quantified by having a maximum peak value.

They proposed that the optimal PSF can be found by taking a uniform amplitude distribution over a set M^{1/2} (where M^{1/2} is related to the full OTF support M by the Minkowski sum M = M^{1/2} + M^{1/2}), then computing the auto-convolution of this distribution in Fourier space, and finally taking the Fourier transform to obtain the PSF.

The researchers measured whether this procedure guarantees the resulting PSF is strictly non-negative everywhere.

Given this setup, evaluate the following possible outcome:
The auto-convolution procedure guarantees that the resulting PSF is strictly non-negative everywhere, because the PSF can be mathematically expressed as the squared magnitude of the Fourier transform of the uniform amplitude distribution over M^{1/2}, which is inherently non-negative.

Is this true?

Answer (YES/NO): YES